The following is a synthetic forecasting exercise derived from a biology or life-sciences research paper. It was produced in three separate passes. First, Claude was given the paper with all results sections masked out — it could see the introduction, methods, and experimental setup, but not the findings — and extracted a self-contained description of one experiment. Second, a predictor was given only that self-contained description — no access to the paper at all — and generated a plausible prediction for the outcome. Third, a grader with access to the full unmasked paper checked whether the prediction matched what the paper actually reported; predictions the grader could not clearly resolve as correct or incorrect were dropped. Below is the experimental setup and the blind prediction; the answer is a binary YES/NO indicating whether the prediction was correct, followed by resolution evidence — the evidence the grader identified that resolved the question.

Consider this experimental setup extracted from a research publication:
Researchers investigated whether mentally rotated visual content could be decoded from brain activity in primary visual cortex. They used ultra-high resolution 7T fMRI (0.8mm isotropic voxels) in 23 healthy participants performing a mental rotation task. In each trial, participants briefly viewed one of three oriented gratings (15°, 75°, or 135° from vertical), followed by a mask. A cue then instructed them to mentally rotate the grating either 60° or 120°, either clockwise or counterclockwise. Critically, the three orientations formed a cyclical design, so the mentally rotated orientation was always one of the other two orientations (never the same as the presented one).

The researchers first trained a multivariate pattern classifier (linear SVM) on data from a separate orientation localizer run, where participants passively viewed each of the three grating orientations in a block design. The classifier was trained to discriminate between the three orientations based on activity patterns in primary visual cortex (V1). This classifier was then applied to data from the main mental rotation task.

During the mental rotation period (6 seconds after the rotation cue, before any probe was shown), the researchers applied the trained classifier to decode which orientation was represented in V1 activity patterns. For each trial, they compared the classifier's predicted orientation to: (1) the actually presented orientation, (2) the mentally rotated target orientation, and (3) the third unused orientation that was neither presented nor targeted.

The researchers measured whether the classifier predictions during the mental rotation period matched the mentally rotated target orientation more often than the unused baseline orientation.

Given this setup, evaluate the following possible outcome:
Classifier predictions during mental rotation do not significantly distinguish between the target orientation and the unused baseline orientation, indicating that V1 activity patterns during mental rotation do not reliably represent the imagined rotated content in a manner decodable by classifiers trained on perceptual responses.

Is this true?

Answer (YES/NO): NO